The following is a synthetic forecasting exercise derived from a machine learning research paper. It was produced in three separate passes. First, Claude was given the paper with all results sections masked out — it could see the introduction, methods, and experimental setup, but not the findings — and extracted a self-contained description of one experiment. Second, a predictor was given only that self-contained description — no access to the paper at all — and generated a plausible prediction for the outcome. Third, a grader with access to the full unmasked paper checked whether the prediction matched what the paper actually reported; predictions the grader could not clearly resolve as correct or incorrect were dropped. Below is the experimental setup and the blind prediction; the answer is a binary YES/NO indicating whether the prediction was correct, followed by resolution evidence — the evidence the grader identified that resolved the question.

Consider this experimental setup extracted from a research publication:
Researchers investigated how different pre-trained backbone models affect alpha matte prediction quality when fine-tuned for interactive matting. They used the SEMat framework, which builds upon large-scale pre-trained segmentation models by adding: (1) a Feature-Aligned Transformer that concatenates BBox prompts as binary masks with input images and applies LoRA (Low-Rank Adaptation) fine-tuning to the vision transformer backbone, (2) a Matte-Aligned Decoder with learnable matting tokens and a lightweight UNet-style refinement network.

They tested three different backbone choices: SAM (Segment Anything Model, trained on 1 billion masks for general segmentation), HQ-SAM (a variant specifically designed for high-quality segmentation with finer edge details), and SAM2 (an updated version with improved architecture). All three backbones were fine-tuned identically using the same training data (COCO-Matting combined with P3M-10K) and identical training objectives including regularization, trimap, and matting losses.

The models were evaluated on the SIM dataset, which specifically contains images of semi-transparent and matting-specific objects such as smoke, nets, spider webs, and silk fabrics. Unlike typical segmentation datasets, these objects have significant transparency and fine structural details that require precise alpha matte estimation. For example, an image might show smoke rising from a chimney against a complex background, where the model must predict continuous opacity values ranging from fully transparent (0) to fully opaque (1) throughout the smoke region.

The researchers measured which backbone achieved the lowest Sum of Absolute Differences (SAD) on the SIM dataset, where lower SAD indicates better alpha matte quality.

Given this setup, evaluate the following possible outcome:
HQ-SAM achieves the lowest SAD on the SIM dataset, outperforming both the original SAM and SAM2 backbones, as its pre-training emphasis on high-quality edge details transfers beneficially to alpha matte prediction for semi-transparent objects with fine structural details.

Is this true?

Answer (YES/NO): NO